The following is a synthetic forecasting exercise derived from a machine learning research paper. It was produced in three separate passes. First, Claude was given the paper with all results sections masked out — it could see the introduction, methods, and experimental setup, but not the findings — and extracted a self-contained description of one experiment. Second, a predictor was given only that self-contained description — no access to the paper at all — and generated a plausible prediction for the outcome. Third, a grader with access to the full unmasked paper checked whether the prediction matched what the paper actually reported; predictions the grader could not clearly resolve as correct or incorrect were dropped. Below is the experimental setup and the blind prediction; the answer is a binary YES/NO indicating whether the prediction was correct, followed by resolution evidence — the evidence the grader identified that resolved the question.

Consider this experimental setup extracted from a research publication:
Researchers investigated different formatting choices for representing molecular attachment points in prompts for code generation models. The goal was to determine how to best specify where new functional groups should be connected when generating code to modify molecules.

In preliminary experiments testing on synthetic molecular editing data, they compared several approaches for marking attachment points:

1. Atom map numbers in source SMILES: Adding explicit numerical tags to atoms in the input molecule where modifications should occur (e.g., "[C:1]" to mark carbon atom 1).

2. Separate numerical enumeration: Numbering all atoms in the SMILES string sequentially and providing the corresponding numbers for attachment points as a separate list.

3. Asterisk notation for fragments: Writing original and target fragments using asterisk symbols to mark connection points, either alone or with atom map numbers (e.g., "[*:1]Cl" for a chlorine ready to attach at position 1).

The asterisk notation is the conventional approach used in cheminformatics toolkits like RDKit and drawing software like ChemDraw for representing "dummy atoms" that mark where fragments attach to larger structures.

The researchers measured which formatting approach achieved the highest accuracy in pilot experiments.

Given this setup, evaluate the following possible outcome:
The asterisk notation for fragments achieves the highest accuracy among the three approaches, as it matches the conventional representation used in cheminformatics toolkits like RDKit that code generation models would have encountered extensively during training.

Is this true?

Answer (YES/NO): NO